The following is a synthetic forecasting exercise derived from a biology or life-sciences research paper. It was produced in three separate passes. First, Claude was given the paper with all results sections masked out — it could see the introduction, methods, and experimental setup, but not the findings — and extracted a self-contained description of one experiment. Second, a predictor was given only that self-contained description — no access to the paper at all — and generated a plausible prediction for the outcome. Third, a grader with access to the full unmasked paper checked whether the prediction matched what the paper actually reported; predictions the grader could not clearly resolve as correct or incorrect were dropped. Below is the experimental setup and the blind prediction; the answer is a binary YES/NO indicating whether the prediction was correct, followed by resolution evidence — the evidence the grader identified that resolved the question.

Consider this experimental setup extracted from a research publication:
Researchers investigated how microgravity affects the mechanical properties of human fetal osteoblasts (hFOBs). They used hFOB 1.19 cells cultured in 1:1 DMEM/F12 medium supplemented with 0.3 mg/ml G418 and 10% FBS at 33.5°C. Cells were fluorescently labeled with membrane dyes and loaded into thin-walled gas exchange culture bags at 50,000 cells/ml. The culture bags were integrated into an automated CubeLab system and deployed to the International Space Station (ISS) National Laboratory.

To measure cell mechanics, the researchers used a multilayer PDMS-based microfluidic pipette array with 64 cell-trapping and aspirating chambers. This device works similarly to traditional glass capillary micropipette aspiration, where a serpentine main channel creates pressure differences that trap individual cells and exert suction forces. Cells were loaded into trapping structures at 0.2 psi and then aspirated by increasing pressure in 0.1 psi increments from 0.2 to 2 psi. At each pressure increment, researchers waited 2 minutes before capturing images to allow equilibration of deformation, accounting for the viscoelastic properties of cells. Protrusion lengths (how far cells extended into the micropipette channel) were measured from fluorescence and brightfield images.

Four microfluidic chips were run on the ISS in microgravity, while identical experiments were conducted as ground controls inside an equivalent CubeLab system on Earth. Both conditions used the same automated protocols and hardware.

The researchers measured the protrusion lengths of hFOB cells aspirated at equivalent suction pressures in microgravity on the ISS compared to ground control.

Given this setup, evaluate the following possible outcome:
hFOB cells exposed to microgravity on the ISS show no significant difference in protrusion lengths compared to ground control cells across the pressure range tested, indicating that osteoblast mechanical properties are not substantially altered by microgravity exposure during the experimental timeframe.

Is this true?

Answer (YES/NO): NO